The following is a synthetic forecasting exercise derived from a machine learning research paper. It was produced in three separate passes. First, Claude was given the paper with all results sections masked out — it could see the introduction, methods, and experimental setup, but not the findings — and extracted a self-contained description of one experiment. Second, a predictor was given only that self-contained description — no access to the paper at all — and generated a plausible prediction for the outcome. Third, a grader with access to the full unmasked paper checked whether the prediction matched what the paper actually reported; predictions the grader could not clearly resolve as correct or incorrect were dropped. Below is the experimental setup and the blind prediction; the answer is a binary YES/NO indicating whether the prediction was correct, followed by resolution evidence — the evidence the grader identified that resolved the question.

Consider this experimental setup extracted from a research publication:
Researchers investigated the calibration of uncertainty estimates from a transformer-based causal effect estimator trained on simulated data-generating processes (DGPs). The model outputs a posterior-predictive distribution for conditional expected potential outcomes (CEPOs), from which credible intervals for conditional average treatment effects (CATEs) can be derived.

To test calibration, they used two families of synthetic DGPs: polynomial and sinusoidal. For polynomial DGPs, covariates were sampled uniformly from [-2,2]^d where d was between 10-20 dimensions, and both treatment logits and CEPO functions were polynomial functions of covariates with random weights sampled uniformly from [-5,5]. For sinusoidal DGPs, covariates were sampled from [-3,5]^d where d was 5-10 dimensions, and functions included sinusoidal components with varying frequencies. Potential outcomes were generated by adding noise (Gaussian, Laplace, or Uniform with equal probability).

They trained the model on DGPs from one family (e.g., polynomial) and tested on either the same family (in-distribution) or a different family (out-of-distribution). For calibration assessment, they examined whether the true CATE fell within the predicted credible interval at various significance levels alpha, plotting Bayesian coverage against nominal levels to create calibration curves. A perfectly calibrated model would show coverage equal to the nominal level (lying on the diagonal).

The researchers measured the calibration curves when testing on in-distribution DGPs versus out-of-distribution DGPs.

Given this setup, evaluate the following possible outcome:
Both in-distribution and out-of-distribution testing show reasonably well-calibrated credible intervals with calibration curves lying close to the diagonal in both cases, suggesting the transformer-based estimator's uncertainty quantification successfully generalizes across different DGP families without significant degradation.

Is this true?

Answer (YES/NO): NO